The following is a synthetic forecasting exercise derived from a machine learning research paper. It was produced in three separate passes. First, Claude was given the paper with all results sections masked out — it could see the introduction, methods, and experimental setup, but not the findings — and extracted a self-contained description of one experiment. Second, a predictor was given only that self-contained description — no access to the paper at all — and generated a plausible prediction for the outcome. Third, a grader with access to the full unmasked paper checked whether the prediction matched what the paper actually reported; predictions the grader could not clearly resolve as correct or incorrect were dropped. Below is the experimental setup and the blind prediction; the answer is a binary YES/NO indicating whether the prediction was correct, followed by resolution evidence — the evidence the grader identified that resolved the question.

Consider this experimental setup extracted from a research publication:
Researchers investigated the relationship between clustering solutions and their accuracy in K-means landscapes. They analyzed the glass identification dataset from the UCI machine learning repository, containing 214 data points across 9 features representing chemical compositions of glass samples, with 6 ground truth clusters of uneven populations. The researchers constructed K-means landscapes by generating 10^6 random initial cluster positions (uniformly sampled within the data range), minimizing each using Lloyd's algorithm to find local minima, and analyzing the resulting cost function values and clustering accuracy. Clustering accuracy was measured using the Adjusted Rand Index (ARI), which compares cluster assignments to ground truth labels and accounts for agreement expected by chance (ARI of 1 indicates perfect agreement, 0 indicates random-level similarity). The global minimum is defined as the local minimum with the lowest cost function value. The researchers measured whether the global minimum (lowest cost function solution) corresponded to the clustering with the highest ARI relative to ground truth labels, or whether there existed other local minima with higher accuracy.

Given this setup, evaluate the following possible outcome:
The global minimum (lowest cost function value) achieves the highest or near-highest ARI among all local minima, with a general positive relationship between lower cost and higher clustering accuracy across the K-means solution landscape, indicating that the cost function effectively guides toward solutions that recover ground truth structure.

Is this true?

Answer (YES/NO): NO